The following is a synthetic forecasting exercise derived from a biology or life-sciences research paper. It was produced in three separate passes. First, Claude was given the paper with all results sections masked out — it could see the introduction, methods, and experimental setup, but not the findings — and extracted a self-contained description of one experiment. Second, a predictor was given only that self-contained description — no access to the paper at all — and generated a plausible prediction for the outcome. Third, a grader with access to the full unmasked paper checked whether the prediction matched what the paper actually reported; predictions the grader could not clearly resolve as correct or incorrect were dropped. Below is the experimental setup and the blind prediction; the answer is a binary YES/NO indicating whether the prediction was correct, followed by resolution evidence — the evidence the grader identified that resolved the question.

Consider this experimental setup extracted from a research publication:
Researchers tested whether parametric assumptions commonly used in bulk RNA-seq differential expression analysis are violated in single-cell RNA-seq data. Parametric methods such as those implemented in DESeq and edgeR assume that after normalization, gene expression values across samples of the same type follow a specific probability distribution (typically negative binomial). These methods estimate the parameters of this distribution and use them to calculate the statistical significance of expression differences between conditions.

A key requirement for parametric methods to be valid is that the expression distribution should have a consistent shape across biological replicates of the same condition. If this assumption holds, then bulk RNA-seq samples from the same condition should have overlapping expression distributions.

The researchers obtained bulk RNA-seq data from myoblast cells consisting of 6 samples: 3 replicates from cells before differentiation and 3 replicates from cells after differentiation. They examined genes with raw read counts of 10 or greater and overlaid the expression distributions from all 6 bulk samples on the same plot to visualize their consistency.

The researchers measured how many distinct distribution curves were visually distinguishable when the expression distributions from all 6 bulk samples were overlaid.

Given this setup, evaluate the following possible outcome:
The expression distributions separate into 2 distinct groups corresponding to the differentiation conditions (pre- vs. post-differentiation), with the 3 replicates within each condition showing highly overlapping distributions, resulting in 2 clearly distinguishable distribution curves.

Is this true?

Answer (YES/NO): NO